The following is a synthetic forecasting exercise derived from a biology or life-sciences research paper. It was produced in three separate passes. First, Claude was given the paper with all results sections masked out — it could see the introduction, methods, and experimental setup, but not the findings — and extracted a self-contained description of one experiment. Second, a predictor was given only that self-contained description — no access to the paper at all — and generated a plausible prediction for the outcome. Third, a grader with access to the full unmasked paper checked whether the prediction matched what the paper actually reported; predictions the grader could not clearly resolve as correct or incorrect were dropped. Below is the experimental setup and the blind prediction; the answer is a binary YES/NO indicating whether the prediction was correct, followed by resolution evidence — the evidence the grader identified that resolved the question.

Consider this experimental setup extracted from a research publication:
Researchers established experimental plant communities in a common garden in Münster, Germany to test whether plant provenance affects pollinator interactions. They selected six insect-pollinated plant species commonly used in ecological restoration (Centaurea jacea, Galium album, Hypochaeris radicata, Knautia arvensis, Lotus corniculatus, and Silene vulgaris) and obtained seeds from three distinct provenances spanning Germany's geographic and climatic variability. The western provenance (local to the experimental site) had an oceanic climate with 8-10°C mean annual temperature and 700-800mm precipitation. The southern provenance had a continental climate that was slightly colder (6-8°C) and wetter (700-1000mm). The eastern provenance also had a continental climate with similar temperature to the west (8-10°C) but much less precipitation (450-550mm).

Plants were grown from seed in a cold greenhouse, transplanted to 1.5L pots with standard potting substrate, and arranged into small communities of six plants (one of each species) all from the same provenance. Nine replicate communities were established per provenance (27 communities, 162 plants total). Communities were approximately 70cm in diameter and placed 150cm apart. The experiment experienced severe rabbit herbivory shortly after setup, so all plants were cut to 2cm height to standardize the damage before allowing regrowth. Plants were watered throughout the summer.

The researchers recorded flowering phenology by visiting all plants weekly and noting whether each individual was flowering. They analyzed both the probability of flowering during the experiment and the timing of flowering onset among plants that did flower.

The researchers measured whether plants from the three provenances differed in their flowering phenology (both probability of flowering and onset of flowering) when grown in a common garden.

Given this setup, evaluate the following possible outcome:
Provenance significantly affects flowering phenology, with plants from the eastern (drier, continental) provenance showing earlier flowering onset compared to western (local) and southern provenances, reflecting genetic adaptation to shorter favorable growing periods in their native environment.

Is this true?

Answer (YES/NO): NO